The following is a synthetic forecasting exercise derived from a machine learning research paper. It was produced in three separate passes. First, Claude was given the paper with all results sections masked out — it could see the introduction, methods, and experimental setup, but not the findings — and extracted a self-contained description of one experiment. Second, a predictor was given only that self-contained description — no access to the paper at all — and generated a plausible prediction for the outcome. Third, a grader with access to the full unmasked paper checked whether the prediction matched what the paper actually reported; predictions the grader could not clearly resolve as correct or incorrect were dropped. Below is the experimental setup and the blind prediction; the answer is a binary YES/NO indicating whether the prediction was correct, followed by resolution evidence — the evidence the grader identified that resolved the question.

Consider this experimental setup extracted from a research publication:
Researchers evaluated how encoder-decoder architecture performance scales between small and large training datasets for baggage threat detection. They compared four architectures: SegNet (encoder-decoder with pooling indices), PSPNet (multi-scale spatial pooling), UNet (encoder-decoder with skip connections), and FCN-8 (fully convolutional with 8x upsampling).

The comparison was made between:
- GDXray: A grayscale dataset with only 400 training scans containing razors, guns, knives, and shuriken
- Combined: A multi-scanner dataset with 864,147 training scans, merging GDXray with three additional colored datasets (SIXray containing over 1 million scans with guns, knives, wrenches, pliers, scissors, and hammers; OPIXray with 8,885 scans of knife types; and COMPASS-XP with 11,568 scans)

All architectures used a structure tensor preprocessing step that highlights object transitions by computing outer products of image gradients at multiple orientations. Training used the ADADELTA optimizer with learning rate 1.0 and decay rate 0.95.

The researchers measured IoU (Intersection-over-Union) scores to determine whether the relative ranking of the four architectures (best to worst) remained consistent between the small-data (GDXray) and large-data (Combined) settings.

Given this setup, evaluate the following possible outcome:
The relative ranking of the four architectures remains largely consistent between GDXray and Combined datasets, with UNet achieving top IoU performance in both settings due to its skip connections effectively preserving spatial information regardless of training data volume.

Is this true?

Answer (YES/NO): NO